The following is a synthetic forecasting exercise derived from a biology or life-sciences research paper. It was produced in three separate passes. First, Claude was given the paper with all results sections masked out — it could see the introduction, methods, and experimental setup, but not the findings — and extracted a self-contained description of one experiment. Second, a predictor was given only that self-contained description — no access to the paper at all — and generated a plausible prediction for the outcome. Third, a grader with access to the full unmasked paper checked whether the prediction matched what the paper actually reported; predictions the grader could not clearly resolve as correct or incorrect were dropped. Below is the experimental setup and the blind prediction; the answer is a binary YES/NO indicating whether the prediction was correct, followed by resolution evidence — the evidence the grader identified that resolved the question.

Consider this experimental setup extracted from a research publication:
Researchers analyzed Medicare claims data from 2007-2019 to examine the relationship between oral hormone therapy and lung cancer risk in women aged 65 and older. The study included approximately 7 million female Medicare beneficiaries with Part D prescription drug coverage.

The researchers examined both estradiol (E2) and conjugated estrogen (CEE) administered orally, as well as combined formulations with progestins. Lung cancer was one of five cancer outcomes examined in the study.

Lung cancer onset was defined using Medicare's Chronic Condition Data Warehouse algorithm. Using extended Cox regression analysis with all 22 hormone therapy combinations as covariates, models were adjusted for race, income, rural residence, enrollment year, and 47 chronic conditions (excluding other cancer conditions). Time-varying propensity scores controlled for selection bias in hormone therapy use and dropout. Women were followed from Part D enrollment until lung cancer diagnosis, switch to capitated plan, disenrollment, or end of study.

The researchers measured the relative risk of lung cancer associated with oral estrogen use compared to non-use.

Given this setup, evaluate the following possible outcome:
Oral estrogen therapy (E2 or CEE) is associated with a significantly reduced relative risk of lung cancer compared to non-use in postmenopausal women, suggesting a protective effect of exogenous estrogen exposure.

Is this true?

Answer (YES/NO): YES